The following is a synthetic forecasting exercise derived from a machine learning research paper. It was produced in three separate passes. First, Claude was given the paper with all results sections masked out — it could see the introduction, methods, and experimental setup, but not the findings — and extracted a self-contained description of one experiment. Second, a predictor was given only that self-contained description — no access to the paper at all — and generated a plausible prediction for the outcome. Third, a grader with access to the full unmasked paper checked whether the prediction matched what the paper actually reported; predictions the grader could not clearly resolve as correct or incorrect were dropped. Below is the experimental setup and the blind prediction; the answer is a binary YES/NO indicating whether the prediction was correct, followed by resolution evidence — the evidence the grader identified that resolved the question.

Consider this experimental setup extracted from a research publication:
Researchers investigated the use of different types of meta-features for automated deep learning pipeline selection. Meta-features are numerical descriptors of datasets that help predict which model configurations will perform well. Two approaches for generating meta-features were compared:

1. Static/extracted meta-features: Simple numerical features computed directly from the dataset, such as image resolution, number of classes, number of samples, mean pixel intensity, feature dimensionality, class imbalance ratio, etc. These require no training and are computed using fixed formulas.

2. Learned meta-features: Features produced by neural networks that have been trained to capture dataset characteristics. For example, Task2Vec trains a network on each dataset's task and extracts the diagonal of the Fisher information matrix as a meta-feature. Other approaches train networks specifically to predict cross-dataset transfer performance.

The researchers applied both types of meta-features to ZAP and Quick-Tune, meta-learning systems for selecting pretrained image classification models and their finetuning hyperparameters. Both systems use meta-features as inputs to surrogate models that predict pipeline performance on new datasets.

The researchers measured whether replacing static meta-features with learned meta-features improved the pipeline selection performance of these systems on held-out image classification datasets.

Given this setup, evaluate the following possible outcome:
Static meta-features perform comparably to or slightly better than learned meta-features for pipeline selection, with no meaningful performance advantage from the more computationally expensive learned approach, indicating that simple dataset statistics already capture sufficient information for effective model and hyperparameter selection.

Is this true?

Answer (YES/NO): YES